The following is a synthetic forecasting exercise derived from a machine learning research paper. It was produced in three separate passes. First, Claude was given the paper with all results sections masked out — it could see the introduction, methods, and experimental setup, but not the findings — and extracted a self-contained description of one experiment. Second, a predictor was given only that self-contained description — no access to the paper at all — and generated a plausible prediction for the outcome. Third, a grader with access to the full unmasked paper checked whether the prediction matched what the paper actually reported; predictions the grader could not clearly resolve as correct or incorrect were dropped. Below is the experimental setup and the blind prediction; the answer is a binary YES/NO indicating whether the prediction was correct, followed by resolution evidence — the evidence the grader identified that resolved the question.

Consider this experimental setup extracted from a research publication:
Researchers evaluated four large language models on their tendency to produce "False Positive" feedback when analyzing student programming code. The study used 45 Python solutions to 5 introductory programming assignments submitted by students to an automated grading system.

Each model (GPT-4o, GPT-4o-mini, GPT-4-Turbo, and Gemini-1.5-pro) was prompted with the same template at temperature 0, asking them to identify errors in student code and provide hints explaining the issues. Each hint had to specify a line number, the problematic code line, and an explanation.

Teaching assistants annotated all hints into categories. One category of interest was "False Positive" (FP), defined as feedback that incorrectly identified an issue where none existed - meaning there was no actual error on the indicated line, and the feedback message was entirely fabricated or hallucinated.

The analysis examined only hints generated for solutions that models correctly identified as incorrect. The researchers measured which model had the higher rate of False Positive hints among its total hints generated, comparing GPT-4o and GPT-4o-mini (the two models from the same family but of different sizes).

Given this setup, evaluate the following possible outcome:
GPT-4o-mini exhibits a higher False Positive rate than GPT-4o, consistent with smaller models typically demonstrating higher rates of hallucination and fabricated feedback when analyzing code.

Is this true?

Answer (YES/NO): NO